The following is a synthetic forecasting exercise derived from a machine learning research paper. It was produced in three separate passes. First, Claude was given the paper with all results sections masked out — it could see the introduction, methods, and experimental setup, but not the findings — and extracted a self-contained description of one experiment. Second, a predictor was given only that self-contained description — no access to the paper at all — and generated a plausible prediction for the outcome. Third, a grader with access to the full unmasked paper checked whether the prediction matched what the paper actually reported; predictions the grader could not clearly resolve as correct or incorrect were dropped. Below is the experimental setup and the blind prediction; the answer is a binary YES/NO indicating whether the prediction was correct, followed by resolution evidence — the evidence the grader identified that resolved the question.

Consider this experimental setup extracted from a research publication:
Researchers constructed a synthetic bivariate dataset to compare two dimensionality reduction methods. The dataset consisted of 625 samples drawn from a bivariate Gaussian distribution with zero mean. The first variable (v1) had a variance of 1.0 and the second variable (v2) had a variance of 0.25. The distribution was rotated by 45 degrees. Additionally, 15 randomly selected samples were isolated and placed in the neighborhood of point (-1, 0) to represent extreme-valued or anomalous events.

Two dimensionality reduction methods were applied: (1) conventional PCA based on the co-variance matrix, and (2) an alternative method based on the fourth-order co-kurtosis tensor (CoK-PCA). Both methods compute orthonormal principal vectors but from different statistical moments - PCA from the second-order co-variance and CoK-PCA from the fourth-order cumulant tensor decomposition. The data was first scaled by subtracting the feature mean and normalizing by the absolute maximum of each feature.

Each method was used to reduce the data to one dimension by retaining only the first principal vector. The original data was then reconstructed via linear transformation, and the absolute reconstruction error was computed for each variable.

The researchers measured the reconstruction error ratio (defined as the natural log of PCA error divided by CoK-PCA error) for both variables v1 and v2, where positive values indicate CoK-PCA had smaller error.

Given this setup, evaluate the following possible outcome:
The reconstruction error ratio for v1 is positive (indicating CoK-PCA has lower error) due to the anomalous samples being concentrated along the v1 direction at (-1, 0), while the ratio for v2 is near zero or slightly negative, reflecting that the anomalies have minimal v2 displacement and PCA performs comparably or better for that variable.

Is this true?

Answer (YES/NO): YES